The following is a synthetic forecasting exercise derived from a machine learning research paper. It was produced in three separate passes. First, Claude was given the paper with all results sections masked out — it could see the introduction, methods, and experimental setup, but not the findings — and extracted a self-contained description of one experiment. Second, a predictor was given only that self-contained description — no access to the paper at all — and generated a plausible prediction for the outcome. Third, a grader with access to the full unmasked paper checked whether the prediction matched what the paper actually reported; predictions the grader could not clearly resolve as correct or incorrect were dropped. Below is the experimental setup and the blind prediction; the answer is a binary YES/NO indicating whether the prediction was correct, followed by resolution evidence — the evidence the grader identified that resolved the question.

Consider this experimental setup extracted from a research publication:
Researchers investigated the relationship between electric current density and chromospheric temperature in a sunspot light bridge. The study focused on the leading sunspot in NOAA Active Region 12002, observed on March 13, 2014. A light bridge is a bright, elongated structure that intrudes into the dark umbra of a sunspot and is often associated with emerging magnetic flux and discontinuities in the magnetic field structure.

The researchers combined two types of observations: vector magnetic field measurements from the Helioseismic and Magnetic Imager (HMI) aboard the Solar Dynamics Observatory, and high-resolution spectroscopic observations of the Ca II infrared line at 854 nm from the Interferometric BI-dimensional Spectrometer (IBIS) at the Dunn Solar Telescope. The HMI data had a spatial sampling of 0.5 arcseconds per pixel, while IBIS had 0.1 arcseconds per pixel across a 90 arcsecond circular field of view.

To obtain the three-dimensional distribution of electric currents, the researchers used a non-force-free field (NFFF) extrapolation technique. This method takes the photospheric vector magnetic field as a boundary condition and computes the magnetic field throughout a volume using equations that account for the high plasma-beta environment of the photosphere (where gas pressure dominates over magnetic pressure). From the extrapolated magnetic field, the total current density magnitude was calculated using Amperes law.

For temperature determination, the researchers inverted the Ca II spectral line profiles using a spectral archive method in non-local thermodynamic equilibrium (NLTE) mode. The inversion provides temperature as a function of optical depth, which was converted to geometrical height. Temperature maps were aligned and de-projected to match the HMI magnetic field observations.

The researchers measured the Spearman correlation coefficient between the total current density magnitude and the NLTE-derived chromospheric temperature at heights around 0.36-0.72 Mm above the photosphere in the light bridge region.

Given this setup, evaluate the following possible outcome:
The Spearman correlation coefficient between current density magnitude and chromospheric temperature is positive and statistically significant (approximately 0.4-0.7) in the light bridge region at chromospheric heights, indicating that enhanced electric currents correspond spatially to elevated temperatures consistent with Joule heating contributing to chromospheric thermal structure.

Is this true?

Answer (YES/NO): NO